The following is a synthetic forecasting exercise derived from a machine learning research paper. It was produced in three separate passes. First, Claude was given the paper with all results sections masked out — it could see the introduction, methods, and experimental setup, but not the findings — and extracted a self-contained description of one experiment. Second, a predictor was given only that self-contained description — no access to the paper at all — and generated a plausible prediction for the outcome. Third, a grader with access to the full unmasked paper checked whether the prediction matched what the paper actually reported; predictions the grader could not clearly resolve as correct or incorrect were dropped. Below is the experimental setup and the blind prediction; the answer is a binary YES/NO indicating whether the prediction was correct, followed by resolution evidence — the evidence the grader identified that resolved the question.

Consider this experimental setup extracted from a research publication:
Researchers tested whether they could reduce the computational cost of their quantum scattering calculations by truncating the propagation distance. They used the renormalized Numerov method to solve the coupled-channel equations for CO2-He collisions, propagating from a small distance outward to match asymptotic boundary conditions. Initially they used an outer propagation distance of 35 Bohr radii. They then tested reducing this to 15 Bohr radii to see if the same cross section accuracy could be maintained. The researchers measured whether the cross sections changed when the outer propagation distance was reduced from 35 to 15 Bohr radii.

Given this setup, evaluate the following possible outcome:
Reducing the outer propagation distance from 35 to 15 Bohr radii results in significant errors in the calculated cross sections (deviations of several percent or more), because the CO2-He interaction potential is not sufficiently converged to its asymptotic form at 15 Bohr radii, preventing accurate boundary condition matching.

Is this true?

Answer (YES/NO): NO